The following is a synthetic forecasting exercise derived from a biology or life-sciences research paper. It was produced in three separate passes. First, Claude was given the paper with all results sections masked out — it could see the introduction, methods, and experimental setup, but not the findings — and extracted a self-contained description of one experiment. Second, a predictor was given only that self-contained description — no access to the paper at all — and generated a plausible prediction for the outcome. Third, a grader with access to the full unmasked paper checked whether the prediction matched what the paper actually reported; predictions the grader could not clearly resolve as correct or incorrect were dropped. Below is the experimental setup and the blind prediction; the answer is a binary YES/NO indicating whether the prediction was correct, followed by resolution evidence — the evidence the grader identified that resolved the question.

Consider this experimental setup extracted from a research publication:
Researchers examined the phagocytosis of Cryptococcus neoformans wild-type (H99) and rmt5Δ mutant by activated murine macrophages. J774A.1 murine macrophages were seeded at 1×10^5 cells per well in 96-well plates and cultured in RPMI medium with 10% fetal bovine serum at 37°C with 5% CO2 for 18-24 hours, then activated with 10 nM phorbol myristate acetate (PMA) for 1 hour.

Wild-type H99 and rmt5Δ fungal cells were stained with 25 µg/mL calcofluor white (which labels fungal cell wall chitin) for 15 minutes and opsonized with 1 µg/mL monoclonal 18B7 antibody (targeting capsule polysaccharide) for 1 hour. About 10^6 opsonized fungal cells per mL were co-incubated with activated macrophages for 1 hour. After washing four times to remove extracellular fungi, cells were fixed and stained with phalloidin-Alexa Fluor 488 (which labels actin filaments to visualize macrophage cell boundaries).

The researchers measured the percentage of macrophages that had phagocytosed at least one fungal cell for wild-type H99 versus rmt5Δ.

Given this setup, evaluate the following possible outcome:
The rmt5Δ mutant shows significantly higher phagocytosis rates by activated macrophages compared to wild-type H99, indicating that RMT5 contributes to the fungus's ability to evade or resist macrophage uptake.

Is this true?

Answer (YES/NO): YES